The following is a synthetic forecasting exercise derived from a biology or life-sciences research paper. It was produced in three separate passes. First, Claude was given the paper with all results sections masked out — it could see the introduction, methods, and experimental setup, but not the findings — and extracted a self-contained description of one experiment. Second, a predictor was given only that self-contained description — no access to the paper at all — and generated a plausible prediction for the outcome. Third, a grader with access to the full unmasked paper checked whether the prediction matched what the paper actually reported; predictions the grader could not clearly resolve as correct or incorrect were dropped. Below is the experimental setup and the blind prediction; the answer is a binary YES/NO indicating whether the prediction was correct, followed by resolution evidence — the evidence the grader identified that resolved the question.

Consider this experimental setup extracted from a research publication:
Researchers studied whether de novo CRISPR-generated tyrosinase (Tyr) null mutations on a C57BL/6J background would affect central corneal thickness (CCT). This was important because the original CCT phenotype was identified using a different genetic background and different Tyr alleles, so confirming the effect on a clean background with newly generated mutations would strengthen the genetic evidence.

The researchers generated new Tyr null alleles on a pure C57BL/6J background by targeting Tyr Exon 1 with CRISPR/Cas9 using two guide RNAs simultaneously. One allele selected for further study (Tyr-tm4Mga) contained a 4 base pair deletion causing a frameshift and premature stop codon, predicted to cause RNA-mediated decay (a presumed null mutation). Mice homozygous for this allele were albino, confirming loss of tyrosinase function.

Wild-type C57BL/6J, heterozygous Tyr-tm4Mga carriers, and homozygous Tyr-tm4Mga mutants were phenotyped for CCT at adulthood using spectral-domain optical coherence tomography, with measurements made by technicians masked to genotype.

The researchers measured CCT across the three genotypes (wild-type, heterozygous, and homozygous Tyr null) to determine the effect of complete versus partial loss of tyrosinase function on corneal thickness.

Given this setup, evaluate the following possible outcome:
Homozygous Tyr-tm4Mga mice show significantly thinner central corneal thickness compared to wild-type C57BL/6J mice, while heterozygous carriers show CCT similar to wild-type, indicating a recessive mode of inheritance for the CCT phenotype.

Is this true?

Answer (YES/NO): YES